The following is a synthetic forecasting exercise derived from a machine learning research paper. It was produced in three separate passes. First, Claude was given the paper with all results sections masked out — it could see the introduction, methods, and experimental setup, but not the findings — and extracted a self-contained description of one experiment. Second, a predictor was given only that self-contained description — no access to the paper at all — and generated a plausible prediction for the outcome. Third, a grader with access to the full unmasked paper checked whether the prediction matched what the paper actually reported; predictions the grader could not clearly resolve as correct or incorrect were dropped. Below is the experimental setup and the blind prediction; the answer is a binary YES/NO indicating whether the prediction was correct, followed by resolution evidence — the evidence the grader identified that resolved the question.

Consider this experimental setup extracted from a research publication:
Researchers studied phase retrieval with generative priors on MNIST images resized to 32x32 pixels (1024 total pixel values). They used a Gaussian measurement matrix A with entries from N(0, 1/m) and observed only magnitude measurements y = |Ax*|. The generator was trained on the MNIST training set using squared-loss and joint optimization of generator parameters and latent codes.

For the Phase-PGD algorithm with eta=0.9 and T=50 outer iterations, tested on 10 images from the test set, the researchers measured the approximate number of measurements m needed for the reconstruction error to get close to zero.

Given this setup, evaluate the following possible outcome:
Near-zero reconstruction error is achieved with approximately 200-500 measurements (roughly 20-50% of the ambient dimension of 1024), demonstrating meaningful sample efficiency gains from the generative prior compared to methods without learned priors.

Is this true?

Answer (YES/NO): NO